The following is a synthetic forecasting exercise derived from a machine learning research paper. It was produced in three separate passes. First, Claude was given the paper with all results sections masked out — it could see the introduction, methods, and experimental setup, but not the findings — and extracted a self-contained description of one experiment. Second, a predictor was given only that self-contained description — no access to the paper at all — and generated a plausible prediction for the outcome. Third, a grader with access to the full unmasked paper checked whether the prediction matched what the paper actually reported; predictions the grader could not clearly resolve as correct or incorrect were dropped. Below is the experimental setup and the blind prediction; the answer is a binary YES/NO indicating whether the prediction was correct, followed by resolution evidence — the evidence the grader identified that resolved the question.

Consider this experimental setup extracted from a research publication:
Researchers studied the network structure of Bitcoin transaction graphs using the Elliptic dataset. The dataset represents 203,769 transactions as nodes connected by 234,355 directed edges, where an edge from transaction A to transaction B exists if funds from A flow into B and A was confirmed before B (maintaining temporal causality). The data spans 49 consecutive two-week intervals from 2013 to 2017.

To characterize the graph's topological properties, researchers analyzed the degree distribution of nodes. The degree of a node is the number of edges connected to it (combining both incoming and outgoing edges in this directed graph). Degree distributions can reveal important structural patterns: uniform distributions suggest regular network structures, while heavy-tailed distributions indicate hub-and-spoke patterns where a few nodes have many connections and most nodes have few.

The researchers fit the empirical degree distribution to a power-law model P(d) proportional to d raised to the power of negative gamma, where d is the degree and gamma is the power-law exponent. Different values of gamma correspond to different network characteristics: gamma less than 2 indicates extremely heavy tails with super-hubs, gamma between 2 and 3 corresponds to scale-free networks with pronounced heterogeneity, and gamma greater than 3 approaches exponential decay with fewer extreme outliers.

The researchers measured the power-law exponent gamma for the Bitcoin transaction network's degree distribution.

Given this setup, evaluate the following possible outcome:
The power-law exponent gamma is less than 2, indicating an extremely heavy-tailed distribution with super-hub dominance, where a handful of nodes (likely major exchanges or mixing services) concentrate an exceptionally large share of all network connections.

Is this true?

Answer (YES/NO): NO